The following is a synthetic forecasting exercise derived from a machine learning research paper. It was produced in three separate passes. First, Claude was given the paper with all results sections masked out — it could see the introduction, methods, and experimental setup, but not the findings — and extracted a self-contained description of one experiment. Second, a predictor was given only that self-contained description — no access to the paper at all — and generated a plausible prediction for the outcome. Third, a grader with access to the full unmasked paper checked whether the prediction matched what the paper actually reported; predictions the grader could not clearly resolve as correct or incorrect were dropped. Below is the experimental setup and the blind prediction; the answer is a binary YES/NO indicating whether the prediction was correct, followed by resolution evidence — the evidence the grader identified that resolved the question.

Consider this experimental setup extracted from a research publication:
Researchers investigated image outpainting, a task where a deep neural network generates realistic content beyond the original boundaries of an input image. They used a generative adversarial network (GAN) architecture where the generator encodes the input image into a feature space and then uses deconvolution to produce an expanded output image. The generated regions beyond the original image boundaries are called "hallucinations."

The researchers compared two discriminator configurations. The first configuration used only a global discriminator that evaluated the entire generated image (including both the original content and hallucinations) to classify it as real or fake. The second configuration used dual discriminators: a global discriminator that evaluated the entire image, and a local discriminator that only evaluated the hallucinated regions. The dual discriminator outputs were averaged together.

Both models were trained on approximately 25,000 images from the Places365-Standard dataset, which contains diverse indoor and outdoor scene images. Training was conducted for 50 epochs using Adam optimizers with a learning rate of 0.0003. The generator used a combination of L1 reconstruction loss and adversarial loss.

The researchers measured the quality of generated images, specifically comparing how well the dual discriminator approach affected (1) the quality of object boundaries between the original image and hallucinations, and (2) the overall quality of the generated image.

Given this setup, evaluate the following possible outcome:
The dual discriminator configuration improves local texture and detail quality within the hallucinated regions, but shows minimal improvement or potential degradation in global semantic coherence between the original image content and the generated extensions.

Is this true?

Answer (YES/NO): NO